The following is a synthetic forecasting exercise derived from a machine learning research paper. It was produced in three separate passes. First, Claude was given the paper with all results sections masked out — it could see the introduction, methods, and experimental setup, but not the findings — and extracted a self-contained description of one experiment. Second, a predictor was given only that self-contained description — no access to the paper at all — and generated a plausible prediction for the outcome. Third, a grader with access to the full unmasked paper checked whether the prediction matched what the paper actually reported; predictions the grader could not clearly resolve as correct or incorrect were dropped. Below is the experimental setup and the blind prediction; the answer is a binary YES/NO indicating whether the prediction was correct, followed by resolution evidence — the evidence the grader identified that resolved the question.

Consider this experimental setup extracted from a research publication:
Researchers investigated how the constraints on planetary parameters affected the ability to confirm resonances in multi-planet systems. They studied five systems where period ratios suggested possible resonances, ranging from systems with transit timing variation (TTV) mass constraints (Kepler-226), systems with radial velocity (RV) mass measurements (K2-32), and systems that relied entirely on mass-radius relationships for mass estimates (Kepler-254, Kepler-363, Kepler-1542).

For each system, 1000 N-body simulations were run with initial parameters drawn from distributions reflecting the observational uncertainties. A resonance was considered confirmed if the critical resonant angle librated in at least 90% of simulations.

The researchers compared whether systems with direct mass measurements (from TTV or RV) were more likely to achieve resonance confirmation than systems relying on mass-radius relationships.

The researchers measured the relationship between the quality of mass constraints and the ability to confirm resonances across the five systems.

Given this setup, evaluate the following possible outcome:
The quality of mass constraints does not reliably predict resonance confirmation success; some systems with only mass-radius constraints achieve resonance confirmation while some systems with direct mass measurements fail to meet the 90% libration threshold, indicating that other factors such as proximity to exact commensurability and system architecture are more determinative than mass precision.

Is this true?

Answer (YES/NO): YES